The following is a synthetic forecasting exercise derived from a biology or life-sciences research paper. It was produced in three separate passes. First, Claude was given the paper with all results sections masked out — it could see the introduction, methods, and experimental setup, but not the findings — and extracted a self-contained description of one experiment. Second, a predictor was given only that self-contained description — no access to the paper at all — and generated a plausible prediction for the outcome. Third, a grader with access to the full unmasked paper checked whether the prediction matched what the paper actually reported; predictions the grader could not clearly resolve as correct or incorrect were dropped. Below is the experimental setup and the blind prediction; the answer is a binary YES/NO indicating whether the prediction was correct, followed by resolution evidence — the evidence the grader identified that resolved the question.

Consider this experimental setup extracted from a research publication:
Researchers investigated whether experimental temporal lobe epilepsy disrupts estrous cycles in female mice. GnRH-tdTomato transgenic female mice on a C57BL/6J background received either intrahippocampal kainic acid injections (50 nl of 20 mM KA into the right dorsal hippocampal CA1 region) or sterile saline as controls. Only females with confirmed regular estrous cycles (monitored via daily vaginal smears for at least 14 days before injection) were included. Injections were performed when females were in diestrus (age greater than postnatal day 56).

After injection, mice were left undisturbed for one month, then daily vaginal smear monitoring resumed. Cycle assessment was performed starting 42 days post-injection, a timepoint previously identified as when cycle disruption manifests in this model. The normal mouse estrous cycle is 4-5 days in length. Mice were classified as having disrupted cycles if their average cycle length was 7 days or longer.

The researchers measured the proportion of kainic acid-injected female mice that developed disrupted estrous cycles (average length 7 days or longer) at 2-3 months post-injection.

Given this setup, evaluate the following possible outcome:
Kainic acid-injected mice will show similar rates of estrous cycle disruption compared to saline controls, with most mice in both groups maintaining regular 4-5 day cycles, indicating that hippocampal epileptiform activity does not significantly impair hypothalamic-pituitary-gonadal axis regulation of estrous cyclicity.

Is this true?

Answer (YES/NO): NO